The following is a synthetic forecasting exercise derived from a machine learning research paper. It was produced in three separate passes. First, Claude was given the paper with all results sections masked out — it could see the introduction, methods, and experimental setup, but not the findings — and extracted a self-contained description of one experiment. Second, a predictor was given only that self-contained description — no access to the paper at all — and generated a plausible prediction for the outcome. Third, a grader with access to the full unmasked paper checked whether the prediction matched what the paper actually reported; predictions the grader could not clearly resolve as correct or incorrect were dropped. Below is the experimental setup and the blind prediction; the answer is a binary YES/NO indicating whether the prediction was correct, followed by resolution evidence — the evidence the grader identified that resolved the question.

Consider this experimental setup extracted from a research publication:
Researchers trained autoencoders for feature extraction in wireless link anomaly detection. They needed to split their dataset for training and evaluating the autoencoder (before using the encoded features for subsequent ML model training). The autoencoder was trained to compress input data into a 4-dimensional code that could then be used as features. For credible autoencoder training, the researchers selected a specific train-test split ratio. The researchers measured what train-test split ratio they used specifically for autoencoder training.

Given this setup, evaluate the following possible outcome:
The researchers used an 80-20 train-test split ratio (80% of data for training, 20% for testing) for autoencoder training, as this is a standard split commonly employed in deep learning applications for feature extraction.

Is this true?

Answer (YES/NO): NO